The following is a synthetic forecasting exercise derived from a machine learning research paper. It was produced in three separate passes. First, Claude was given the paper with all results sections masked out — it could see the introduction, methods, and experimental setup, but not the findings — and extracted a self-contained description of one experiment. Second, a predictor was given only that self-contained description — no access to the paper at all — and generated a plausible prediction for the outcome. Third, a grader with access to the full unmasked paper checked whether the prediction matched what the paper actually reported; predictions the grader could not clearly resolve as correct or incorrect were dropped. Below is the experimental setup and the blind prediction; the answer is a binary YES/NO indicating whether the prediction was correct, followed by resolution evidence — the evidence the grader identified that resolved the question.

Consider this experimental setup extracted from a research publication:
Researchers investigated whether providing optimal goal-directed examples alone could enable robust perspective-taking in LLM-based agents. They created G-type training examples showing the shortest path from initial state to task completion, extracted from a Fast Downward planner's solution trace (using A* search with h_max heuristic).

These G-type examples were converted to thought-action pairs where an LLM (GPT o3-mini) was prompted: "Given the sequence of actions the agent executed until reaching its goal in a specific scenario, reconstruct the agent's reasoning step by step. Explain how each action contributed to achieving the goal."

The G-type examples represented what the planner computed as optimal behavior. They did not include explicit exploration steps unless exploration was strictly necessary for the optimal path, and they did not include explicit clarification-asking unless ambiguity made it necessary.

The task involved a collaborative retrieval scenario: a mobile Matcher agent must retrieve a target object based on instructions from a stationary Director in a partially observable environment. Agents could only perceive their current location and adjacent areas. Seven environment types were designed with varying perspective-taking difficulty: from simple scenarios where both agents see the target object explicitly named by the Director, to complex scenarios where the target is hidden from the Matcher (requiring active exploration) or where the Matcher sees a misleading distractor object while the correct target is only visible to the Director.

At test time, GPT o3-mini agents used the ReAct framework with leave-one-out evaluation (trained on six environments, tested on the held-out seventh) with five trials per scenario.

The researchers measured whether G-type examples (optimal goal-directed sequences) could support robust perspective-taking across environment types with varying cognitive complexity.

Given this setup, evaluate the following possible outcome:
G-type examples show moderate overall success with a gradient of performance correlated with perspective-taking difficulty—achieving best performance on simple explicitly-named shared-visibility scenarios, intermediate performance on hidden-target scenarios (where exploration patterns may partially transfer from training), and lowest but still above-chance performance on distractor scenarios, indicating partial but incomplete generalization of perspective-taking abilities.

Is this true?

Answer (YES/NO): NO